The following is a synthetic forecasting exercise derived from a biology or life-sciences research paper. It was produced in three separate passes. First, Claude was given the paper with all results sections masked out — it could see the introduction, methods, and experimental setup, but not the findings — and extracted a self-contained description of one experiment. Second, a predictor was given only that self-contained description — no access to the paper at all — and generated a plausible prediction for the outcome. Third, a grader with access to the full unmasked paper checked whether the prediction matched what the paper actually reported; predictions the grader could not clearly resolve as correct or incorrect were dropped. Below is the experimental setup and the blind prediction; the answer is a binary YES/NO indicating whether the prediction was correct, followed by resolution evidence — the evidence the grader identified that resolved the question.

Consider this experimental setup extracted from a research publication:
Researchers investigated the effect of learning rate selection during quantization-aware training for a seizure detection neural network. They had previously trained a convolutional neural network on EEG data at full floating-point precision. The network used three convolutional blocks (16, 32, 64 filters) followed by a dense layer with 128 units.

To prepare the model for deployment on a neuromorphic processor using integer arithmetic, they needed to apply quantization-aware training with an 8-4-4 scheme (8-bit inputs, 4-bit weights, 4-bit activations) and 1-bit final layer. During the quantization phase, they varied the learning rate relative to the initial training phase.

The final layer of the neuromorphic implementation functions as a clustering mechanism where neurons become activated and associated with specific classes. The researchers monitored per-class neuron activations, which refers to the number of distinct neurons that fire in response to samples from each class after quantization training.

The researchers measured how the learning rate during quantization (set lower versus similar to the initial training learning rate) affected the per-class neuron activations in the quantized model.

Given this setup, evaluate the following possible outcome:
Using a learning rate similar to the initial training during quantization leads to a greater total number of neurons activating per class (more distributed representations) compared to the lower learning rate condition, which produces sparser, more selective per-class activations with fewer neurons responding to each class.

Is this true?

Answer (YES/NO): NO